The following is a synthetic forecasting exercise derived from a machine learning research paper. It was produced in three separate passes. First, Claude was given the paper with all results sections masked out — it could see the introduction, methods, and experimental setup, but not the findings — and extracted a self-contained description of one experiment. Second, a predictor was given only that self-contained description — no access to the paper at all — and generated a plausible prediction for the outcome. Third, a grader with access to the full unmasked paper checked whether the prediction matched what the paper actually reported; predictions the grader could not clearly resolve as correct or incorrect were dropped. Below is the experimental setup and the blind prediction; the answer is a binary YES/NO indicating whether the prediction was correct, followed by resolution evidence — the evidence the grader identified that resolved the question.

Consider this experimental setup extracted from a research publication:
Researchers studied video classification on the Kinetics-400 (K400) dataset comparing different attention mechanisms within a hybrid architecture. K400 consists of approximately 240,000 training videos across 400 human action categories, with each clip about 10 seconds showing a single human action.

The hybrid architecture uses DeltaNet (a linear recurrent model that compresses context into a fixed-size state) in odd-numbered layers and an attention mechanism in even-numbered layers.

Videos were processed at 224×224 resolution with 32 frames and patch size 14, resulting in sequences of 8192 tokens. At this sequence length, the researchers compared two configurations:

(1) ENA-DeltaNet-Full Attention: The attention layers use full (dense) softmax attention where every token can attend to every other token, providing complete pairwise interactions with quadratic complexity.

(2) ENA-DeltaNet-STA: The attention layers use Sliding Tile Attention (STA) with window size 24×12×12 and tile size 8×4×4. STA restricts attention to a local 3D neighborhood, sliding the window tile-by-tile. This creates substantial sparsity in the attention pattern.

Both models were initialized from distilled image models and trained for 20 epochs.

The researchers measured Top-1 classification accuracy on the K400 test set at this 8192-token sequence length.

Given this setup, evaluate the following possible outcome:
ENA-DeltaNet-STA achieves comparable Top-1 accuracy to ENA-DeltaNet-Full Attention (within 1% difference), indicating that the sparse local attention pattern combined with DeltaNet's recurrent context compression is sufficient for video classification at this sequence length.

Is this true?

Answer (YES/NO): YES